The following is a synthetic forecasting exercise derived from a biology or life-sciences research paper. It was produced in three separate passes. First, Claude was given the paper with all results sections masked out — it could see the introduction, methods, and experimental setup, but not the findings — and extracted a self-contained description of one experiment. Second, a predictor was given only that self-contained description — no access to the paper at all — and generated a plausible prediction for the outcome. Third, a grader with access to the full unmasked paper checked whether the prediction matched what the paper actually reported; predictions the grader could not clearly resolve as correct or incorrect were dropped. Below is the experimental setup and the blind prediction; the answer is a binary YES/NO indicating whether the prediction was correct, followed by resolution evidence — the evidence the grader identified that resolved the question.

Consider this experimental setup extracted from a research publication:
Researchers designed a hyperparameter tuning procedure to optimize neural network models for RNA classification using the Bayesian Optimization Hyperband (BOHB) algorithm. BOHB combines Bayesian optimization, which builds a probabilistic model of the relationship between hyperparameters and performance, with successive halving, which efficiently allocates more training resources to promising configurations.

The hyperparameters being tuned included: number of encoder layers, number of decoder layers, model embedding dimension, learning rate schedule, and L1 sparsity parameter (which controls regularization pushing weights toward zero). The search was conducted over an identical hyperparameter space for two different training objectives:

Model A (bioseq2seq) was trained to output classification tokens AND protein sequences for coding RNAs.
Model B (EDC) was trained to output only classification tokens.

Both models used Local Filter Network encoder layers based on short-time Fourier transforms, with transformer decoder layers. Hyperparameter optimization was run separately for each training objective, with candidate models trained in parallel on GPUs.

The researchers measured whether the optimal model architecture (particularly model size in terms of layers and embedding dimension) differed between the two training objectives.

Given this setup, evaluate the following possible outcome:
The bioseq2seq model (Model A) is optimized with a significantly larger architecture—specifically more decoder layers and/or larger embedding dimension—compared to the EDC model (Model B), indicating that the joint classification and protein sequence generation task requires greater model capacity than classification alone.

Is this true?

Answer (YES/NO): NO